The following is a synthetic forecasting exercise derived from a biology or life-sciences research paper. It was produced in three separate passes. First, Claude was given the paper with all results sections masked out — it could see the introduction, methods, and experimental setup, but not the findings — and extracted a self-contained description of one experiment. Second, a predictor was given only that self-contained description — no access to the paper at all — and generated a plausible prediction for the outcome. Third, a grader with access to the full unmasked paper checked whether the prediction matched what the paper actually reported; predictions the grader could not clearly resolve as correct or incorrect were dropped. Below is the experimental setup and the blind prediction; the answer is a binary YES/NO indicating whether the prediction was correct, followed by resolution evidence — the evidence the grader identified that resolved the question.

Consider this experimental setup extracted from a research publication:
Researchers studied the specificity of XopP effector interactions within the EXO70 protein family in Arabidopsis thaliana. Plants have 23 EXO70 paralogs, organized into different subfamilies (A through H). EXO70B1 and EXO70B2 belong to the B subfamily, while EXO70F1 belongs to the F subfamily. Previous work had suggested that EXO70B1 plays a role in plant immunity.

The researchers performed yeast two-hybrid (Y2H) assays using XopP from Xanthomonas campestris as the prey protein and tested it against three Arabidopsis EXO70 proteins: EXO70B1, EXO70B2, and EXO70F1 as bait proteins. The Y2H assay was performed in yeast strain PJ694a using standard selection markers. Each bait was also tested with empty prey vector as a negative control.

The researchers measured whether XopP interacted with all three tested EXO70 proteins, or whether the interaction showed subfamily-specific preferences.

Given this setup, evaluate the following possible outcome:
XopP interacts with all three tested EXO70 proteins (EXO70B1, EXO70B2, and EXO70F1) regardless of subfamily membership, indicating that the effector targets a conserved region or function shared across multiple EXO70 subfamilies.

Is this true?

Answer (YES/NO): YES